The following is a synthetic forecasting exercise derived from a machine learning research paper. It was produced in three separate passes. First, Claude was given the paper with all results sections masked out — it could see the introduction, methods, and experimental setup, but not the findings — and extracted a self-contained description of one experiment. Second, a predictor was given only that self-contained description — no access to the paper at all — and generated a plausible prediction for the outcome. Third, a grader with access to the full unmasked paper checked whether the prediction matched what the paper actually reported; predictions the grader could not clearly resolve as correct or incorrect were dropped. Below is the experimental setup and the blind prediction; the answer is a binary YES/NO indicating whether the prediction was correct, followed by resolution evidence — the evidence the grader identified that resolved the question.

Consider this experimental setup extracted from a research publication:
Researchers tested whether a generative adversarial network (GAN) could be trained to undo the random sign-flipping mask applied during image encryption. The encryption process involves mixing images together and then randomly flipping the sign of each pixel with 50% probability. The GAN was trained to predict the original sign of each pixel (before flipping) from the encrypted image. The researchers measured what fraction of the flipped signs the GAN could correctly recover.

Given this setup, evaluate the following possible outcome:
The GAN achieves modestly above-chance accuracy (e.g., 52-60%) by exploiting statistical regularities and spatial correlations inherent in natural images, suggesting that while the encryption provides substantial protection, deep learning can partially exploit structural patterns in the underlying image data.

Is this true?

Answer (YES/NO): NO